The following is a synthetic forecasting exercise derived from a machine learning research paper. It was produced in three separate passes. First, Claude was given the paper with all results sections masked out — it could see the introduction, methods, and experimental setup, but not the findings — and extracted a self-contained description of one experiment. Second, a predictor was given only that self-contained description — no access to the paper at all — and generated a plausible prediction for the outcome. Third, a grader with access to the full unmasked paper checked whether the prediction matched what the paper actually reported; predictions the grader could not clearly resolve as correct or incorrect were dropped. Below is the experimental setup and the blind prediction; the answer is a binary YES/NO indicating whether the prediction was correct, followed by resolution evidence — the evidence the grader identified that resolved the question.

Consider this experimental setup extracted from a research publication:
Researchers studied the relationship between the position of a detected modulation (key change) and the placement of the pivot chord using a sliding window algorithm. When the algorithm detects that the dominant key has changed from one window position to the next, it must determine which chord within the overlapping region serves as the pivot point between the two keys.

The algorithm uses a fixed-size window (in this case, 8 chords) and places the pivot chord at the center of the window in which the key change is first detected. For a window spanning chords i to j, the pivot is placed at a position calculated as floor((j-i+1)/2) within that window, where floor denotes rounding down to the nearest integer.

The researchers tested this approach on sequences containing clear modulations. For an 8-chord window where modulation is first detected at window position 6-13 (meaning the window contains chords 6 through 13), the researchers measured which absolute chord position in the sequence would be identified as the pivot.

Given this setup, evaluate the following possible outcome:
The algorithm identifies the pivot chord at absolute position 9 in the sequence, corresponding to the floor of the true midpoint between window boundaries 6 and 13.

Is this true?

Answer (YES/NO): YES